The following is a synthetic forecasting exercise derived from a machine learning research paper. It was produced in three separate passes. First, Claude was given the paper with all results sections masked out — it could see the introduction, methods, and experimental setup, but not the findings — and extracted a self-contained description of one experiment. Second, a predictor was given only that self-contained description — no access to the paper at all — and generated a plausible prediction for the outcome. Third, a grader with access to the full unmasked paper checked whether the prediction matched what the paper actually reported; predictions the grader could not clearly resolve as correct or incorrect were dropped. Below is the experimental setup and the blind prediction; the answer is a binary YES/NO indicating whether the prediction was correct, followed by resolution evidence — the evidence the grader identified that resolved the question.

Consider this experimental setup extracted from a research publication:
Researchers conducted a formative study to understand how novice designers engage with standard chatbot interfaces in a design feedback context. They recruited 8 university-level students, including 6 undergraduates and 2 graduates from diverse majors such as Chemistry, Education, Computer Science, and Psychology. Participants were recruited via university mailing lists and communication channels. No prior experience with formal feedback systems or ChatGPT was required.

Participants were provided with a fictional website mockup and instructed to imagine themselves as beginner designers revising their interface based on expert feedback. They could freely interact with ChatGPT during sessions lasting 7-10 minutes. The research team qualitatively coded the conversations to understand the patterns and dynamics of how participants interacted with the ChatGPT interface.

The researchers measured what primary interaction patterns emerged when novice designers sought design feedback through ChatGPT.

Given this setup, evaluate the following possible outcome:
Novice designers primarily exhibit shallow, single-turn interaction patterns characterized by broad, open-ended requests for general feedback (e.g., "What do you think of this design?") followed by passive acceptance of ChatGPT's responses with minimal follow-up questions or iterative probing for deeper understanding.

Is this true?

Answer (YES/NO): NO